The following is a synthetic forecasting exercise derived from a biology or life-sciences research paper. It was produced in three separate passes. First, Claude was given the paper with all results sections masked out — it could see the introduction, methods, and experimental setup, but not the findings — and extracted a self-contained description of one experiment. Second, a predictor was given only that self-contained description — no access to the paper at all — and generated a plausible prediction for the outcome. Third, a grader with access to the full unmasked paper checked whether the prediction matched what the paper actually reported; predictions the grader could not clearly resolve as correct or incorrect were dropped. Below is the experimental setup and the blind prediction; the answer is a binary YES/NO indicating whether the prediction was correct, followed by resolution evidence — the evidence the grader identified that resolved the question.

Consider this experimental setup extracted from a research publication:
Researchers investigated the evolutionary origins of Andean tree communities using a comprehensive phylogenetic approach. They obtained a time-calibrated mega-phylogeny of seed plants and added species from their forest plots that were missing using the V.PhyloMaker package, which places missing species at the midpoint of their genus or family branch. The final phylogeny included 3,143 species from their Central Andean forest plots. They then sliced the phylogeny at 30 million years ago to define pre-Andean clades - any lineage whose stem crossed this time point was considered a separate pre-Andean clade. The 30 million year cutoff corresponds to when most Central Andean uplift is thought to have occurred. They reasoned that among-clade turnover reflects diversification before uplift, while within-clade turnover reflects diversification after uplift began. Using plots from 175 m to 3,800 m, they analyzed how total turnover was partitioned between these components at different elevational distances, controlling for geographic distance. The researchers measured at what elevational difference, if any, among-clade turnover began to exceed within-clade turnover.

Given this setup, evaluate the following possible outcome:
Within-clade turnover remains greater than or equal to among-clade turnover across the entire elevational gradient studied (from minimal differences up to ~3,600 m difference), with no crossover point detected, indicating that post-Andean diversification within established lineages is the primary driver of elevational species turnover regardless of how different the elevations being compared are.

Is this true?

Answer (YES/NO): NO